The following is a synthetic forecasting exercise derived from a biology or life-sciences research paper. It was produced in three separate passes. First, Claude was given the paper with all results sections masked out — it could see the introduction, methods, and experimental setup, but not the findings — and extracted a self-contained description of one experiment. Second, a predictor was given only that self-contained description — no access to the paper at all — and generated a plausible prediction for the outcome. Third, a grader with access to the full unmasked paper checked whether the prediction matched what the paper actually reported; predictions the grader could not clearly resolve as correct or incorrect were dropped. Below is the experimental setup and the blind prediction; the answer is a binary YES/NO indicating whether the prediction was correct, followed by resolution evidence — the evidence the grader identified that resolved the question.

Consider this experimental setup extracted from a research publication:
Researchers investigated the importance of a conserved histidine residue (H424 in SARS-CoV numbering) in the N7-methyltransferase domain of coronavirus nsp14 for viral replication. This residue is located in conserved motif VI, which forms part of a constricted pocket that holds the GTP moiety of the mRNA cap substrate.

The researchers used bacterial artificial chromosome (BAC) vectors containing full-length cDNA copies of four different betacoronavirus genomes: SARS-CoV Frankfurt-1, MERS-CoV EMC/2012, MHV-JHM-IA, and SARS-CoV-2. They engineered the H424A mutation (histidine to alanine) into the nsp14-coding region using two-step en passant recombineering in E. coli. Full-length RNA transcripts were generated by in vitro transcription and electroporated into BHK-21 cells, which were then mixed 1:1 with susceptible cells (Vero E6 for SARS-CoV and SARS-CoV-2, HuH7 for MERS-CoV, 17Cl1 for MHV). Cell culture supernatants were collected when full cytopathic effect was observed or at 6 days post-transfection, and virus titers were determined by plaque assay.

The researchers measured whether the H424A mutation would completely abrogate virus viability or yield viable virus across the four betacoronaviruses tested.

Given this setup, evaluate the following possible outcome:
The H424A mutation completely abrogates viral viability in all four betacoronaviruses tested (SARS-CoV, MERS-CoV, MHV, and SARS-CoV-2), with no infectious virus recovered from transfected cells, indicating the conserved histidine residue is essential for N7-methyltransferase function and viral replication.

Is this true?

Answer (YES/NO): NO